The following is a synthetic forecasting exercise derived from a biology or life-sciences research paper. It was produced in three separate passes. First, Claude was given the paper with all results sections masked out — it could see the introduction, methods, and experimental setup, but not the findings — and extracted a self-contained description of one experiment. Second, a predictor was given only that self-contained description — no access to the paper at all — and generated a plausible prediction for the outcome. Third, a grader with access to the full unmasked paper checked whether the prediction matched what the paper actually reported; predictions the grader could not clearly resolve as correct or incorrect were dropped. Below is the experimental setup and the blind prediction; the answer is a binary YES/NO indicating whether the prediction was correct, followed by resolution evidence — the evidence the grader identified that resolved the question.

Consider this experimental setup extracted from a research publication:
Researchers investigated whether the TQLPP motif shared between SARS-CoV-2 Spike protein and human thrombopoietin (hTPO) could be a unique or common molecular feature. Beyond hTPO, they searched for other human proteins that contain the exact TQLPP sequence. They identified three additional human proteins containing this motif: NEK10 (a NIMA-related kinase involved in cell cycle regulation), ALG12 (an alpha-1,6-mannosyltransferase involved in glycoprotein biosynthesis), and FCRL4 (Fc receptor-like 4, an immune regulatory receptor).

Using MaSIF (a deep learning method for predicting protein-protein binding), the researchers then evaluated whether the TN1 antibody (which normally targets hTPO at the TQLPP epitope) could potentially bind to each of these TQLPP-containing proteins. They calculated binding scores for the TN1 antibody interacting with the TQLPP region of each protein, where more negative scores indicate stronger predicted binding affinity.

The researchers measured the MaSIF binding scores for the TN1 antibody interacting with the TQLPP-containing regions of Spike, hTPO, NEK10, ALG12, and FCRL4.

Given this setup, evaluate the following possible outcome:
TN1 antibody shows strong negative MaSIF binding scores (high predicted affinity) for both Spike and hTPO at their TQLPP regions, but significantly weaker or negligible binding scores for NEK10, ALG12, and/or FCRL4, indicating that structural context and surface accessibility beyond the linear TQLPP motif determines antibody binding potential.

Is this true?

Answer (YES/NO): NO